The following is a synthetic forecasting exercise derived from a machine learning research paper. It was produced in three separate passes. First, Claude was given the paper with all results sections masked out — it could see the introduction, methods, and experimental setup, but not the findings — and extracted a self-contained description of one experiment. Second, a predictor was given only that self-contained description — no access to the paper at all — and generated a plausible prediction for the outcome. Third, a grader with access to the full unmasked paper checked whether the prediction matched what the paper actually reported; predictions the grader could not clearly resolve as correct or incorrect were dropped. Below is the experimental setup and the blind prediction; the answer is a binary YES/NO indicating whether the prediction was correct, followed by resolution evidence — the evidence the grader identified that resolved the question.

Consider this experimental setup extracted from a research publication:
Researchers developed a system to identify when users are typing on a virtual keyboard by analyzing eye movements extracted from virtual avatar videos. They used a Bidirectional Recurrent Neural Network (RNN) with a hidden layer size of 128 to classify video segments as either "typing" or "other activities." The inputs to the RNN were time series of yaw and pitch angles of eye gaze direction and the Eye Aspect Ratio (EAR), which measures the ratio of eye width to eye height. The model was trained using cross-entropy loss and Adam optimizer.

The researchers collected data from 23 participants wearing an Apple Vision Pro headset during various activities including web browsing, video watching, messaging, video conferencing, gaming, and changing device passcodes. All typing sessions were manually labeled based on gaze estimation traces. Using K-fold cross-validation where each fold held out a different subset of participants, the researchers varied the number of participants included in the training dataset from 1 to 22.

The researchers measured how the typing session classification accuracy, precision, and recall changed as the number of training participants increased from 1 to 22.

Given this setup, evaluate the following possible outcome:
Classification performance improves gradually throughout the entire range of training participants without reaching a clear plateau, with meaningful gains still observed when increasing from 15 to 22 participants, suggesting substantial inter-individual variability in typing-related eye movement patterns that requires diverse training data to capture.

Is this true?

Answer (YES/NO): NO